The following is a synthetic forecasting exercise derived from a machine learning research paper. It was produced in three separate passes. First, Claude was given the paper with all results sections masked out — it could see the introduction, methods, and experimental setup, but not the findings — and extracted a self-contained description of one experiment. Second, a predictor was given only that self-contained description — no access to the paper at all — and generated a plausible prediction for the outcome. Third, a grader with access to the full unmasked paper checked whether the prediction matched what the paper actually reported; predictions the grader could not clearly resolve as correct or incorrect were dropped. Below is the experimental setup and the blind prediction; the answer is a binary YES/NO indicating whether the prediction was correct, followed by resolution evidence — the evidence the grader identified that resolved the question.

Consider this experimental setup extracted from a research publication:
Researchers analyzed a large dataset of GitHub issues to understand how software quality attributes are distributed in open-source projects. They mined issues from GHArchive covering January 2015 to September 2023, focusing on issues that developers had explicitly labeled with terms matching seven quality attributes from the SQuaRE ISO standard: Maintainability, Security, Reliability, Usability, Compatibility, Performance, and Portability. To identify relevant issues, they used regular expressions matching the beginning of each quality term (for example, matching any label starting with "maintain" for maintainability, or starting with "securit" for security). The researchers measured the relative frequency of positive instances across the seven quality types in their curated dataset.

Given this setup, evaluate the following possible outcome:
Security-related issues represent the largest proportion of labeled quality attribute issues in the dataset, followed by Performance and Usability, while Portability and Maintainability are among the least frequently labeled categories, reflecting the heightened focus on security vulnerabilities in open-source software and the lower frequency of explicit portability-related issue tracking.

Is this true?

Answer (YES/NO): NO